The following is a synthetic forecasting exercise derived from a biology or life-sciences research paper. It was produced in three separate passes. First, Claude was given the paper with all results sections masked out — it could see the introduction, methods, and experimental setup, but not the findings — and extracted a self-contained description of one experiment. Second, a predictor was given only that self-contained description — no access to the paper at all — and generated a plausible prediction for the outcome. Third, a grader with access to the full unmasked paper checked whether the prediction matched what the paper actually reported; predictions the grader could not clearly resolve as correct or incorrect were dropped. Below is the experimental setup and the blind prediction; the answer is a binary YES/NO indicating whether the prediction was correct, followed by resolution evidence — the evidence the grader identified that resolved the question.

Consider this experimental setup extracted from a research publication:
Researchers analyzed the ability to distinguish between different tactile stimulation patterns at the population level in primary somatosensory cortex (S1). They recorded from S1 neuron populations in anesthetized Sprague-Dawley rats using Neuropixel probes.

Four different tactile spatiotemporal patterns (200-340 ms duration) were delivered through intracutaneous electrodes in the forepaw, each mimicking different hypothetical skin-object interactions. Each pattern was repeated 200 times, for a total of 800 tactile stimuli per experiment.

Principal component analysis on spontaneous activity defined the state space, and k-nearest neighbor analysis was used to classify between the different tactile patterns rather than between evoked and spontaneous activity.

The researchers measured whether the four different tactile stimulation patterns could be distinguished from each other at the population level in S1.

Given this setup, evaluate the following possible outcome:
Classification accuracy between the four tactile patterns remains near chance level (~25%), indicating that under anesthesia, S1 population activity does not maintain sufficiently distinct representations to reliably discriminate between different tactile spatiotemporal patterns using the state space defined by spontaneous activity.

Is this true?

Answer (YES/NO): NO